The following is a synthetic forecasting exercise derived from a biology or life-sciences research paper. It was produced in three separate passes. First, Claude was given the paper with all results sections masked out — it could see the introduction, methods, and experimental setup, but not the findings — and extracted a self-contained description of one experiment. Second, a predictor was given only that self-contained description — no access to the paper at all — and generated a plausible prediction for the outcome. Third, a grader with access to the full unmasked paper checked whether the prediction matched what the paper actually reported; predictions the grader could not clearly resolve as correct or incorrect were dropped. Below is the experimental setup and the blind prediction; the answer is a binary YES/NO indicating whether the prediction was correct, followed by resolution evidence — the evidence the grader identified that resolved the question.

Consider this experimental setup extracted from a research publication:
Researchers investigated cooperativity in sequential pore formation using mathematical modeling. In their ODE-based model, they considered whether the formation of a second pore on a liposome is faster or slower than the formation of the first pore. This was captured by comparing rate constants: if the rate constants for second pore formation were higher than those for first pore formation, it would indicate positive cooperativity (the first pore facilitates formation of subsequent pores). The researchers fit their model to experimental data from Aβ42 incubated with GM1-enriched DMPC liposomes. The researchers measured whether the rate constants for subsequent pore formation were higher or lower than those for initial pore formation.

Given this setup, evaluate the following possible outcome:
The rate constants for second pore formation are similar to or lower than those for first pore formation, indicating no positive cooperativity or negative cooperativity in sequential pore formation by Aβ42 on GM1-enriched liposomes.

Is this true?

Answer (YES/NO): NO